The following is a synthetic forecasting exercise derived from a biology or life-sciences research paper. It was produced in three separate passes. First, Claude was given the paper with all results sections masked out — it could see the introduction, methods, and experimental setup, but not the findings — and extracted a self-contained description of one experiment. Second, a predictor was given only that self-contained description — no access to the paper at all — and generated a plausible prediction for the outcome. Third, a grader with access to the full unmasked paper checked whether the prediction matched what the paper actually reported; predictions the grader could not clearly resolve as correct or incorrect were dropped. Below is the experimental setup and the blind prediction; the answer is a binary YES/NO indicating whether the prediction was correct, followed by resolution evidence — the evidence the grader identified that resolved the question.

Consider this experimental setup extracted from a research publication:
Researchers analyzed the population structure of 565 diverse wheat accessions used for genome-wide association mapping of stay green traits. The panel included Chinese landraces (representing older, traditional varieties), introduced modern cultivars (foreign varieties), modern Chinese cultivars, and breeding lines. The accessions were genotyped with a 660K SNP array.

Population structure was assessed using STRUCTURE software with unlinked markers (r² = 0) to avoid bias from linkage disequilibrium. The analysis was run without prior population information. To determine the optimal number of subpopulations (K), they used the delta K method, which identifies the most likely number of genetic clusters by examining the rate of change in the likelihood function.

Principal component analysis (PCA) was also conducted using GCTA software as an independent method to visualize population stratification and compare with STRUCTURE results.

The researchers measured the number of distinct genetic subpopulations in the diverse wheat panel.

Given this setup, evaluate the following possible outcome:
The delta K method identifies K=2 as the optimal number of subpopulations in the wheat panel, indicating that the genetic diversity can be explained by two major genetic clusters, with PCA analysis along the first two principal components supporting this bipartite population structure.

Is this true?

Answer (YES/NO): NO